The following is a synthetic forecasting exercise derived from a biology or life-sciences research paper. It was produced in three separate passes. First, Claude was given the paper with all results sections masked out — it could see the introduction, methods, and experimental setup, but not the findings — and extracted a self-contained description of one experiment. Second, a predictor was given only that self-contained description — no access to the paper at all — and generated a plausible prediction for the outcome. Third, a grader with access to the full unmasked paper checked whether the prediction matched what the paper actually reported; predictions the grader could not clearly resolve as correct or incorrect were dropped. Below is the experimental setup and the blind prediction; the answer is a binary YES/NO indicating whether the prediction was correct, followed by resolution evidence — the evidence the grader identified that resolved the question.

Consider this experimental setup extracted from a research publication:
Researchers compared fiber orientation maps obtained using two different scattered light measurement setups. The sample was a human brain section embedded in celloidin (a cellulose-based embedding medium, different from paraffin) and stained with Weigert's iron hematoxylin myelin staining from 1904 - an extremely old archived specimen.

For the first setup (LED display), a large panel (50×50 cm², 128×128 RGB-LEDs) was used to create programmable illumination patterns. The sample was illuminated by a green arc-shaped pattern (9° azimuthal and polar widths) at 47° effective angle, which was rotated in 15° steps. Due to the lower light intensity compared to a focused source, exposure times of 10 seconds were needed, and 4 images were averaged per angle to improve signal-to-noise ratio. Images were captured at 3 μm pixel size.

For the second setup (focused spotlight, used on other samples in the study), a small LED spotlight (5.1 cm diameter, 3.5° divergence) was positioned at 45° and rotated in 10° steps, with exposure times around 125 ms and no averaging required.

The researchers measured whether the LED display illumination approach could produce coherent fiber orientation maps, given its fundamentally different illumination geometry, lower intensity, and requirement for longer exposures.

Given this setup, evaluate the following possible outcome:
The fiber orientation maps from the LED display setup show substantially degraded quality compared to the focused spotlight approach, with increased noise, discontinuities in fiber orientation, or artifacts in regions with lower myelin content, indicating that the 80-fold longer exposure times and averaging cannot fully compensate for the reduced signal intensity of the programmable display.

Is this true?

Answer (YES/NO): NO